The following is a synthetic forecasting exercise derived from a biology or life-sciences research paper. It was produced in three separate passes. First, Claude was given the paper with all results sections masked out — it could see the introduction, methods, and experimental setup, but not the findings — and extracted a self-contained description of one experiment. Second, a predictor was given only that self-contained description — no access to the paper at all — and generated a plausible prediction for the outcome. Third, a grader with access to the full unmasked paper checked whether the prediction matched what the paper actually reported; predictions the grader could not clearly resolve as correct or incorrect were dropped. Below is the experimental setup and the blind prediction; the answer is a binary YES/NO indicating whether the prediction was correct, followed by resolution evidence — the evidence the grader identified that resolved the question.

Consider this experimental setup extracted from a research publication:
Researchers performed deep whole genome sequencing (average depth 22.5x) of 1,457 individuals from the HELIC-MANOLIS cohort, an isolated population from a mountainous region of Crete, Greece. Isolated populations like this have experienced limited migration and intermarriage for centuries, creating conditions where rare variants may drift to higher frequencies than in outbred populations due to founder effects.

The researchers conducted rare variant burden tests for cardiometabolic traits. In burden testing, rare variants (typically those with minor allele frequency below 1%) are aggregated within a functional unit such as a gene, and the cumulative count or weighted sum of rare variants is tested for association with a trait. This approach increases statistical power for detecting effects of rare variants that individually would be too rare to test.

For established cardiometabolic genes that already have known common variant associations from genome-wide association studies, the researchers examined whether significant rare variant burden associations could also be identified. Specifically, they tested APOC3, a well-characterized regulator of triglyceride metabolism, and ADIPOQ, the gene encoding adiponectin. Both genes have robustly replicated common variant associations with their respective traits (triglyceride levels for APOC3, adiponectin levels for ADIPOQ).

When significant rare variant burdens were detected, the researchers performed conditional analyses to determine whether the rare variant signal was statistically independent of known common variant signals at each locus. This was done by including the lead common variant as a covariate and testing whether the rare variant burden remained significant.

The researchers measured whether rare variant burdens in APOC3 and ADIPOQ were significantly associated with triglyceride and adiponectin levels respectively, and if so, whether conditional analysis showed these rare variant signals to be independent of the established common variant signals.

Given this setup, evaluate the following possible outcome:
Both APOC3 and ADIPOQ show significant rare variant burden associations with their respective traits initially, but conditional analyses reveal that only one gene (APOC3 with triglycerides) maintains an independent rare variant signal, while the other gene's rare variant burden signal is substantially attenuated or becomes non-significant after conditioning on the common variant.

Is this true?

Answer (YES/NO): NO